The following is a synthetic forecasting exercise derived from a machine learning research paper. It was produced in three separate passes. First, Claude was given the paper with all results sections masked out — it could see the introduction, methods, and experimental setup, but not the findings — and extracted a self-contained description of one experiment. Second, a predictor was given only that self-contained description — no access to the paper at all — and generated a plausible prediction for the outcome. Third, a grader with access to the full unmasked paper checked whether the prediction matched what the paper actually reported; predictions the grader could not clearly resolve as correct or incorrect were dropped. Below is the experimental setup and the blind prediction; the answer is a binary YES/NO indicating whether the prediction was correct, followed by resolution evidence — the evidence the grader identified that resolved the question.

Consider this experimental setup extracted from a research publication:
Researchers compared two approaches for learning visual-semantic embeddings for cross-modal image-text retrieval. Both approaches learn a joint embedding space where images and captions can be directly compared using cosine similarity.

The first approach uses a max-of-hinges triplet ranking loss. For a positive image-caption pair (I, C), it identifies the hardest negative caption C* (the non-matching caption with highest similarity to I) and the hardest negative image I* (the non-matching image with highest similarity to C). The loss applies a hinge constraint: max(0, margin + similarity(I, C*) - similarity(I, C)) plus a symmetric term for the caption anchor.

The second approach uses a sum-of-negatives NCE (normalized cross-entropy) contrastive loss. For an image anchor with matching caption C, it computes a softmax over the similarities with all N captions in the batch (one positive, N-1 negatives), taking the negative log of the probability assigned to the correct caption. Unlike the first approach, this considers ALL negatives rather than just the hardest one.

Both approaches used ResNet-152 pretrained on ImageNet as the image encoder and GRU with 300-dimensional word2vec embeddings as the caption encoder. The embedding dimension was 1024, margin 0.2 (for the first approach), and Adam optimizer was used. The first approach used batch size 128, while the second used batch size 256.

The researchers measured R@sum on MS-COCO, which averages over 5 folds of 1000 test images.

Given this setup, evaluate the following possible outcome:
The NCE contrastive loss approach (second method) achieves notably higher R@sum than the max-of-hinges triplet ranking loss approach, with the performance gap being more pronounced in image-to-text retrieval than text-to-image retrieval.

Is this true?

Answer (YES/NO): NO